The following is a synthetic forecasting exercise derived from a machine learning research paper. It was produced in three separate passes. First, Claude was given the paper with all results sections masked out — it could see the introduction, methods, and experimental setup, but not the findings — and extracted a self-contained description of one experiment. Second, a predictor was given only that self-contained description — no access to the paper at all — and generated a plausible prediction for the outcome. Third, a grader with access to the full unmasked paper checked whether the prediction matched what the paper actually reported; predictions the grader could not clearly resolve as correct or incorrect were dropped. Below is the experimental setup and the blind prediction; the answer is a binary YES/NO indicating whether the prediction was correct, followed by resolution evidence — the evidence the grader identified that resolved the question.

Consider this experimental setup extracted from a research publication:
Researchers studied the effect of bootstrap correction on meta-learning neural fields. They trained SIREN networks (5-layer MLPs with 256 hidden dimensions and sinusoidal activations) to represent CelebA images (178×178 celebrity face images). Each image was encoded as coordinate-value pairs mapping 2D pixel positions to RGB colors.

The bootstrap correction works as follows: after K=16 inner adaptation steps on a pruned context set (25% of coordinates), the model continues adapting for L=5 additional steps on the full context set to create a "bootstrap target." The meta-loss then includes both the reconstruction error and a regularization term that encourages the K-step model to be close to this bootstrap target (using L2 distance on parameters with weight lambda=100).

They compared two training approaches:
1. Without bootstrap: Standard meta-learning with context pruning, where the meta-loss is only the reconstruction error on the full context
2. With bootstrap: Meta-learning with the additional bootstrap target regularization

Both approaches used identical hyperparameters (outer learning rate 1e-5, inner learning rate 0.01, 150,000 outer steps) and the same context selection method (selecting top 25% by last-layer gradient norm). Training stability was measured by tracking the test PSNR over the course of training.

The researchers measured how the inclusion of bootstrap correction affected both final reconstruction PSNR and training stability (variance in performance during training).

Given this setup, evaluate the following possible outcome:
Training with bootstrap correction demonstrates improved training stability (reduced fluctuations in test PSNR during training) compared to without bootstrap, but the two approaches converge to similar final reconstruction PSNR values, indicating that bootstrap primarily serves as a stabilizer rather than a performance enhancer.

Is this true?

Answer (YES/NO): NO